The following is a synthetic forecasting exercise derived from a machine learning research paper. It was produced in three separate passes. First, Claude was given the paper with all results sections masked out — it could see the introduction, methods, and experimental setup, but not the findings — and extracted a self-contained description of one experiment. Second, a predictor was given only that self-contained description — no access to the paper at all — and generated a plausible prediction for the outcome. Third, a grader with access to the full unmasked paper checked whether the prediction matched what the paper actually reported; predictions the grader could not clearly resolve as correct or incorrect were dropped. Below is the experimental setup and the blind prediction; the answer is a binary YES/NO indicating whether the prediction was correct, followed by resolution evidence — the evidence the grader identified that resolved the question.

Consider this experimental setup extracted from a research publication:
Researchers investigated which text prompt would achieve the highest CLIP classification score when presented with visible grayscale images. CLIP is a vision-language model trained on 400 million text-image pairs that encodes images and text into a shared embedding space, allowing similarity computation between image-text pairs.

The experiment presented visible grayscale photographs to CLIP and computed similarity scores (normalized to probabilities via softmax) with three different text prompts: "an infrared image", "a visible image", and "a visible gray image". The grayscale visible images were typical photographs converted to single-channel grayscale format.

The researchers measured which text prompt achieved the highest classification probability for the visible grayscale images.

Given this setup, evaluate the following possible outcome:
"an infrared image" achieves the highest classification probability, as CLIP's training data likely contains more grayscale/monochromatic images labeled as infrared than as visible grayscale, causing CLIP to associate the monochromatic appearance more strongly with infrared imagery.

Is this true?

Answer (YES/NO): NO